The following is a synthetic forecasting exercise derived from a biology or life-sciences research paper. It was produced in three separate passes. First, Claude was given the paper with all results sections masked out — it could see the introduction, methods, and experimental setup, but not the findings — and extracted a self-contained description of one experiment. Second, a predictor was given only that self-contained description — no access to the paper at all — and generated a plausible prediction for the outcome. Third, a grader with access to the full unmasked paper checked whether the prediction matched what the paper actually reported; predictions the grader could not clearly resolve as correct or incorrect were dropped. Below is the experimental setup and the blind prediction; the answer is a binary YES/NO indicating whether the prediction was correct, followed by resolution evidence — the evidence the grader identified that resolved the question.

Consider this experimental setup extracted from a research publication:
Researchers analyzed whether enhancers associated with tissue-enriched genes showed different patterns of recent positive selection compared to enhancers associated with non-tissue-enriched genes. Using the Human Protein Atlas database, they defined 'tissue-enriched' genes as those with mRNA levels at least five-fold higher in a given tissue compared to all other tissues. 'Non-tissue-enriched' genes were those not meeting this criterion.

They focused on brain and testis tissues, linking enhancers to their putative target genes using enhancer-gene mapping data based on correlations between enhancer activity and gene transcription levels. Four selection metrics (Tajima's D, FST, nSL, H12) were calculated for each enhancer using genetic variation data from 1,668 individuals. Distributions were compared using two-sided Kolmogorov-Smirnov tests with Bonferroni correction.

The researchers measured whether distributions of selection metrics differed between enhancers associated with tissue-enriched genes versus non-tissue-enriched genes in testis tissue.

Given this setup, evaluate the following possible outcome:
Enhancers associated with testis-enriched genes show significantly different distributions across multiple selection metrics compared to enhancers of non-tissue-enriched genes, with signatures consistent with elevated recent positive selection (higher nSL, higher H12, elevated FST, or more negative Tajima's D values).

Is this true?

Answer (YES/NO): NO